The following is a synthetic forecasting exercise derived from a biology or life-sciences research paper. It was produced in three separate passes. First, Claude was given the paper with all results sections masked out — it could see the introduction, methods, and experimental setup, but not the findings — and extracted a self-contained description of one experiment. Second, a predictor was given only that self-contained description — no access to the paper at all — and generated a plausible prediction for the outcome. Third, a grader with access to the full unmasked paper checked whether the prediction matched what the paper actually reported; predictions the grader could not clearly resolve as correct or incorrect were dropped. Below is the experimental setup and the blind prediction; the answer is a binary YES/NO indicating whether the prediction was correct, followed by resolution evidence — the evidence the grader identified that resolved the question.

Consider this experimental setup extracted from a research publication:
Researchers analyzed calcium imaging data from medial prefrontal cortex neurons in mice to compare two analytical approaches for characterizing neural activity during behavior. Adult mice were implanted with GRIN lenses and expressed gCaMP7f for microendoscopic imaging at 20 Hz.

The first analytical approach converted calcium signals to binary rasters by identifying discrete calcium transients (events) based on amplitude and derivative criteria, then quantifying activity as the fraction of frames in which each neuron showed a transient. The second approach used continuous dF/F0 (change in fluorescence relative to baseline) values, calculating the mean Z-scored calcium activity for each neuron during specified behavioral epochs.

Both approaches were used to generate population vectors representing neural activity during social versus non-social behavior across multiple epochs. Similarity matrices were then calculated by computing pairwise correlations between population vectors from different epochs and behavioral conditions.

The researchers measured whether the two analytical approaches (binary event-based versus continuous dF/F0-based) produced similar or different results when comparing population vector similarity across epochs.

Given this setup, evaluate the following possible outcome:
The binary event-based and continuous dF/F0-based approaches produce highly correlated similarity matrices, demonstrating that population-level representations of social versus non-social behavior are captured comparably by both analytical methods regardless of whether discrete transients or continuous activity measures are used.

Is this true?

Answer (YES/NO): YES